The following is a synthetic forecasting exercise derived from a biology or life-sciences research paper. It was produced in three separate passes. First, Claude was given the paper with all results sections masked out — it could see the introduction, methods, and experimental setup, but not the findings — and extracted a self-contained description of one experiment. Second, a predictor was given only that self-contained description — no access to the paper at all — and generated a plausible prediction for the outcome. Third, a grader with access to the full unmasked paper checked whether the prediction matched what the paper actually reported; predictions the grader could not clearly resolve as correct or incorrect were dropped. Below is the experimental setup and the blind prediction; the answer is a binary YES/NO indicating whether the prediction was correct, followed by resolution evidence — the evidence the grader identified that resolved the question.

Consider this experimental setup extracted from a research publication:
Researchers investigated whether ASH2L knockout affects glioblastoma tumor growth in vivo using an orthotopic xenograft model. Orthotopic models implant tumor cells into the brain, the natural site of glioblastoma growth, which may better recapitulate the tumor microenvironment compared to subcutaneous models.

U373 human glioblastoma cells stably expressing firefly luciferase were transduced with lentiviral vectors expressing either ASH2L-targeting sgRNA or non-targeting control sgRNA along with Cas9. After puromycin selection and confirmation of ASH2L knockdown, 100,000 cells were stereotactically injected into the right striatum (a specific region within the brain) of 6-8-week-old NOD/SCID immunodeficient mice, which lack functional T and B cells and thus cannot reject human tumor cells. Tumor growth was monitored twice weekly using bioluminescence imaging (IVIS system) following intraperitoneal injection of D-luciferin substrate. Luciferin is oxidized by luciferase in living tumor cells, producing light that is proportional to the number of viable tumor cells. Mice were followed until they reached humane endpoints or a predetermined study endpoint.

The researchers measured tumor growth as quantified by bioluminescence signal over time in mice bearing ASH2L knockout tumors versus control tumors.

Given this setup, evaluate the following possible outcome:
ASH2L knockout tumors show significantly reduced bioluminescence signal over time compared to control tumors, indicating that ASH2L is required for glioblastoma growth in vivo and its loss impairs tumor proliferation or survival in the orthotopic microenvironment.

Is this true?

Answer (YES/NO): YES